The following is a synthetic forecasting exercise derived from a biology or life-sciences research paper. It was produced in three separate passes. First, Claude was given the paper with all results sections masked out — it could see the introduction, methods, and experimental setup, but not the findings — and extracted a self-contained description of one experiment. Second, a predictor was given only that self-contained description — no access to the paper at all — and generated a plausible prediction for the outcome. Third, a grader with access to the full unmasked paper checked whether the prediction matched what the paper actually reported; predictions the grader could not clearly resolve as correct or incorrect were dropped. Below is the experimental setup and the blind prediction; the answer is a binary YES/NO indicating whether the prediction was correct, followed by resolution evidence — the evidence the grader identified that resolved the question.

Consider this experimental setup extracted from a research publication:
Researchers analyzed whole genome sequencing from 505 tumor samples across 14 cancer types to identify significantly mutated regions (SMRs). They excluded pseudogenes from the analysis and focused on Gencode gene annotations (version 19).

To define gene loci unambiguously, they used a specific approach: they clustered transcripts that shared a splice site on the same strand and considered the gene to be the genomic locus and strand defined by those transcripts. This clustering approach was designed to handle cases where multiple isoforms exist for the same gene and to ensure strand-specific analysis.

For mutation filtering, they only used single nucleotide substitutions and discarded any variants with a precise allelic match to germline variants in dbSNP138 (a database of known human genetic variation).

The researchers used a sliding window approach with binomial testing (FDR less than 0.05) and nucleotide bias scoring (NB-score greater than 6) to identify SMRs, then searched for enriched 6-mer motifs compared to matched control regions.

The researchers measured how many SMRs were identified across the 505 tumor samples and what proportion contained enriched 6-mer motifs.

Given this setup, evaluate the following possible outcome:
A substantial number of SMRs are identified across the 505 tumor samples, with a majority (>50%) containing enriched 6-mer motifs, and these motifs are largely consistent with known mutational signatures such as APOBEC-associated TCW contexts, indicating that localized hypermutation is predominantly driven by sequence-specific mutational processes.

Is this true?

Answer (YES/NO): NO